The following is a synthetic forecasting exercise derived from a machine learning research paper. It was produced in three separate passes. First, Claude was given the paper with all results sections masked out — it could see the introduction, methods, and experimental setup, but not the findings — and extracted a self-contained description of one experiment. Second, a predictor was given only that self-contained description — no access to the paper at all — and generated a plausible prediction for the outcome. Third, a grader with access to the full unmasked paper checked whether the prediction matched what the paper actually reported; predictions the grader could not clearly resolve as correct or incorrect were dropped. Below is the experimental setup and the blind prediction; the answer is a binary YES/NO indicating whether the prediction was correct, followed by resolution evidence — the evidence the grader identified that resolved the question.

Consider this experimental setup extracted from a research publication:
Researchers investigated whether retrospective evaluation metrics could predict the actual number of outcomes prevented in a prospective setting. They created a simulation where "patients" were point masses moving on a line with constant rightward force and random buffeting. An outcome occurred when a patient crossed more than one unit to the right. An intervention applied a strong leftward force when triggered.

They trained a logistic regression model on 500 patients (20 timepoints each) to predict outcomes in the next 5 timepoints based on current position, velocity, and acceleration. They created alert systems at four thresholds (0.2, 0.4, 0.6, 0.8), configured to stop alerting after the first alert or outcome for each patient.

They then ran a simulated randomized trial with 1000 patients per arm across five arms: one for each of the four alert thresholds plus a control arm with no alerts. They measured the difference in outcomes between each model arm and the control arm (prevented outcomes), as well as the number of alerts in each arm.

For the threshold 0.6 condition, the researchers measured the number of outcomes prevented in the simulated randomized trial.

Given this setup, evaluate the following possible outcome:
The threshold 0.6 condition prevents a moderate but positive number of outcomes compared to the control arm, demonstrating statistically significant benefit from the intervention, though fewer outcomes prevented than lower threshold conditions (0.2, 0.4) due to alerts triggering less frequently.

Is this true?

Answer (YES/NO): NO